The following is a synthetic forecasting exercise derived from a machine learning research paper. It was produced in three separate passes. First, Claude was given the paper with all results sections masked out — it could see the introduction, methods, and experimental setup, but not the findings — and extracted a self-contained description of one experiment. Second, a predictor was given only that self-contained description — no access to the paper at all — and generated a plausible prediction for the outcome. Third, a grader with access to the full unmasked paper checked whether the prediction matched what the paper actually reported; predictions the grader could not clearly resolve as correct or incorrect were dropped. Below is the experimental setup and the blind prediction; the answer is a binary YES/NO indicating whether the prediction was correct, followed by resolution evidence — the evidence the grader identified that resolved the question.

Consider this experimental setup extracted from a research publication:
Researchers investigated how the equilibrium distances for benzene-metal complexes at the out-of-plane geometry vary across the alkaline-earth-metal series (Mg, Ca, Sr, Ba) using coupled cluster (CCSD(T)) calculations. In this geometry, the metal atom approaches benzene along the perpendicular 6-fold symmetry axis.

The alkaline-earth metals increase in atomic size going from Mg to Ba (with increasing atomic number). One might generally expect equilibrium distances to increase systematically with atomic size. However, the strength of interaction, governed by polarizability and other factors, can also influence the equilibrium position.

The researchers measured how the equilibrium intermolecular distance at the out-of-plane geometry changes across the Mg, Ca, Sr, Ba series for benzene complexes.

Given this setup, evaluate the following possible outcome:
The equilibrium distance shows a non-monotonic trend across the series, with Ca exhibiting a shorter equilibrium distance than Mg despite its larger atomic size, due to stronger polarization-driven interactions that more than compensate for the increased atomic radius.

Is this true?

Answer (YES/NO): NO